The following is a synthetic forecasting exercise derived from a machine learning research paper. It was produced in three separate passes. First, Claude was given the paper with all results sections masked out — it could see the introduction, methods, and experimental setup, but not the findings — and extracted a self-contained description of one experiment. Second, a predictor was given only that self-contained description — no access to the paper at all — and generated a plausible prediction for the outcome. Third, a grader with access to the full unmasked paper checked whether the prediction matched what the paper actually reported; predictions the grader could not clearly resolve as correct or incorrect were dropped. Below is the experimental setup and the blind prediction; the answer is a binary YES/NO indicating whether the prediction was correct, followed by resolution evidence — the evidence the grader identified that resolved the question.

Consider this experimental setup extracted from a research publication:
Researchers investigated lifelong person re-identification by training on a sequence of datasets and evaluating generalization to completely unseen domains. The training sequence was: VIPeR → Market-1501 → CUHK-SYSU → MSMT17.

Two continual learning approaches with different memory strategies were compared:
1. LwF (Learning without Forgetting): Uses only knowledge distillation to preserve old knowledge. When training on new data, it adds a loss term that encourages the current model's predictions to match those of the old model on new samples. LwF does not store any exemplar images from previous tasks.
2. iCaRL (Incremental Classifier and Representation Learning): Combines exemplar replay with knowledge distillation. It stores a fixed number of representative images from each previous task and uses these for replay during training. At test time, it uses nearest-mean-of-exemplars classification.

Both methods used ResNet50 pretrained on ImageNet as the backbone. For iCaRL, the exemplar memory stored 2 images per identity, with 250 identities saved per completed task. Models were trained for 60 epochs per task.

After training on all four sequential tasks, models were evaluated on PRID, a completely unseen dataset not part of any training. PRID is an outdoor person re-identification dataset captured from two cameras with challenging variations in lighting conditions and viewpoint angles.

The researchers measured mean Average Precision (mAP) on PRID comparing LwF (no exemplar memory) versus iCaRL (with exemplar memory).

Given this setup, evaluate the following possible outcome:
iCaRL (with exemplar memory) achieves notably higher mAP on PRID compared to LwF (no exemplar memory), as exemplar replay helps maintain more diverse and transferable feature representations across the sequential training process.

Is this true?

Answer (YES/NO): YES